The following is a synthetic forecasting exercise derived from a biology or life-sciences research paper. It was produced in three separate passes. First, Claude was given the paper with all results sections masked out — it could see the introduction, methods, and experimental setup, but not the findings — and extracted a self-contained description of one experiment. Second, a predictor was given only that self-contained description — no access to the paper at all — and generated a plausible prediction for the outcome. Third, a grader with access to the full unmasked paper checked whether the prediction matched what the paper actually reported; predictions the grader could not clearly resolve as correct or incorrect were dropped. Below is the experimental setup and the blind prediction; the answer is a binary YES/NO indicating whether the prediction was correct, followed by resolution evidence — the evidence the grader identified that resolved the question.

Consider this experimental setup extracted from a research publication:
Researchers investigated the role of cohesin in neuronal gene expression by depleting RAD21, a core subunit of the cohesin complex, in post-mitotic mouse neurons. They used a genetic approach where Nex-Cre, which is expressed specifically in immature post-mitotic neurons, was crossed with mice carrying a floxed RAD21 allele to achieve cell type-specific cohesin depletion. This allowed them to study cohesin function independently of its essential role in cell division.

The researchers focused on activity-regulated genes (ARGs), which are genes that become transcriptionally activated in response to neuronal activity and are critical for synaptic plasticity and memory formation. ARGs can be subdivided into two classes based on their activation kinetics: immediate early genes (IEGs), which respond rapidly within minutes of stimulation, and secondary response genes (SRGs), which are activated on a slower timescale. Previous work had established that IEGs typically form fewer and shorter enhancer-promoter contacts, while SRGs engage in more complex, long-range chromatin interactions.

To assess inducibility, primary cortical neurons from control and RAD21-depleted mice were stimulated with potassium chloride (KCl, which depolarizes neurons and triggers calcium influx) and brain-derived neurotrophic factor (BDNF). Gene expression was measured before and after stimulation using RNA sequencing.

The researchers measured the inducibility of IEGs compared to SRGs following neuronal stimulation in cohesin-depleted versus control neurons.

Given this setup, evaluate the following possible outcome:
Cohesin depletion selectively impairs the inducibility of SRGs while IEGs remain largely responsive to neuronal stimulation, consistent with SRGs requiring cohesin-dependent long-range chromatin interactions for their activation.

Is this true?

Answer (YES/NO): YES